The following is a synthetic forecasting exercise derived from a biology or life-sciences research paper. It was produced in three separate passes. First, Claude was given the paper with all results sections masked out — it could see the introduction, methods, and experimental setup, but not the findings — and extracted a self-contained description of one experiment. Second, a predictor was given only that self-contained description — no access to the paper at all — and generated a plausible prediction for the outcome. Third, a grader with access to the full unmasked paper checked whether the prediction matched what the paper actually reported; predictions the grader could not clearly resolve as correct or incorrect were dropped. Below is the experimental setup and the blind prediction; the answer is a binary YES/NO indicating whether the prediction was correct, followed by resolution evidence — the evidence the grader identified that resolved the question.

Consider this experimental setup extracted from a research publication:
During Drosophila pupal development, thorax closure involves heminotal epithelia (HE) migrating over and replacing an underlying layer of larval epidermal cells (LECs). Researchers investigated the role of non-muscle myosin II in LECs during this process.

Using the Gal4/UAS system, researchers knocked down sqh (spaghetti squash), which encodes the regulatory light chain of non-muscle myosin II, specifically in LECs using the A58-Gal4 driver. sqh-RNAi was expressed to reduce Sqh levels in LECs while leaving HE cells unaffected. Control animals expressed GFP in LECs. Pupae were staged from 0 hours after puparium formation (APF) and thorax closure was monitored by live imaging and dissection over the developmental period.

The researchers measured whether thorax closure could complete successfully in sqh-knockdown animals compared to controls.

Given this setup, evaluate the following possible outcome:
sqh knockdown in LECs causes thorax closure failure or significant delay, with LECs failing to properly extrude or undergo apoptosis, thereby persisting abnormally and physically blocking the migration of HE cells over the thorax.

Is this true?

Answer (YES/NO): NO